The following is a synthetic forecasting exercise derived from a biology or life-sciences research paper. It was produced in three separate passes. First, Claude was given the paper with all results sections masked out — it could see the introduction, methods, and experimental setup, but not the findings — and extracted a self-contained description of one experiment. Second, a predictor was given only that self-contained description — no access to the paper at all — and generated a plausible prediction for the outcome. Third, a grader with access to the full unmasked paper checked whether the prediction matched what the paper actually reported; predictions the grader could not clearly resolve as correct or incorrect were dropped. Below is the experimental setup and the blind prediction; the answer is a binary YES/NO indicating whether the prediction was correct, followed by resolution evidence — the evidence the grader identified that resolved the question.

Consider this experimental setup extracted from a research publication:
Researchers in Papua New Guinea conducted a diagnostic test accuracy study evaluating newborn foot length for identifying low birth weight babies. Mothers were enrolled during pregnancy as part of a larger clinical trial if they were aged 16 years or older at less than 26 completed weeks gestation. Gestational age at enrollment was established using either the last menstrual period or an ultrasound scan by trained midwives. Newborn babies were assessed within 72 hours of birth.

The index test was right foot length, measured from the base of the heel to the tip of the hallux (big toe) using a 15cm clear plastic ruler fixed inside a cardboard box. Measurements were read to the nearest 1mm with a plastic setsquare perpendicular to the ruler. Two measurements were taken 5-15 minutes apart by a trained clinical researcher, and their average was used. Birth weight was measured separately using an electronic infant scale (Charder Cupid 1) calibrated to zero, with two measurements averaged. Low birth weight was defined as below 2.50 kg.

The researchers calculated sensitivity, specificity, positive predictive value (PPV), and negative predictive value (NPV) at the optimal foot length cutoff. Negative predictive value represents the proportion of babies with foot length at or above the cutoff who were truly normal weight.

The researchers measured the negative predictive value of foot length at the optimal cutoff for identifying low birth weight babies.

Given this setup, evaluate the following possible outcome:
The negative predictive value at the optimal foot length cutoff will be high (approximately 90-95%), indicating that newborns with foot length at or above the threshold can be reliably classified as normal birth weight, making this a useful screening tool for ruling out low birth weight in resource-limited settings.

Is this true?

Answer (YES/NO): YES